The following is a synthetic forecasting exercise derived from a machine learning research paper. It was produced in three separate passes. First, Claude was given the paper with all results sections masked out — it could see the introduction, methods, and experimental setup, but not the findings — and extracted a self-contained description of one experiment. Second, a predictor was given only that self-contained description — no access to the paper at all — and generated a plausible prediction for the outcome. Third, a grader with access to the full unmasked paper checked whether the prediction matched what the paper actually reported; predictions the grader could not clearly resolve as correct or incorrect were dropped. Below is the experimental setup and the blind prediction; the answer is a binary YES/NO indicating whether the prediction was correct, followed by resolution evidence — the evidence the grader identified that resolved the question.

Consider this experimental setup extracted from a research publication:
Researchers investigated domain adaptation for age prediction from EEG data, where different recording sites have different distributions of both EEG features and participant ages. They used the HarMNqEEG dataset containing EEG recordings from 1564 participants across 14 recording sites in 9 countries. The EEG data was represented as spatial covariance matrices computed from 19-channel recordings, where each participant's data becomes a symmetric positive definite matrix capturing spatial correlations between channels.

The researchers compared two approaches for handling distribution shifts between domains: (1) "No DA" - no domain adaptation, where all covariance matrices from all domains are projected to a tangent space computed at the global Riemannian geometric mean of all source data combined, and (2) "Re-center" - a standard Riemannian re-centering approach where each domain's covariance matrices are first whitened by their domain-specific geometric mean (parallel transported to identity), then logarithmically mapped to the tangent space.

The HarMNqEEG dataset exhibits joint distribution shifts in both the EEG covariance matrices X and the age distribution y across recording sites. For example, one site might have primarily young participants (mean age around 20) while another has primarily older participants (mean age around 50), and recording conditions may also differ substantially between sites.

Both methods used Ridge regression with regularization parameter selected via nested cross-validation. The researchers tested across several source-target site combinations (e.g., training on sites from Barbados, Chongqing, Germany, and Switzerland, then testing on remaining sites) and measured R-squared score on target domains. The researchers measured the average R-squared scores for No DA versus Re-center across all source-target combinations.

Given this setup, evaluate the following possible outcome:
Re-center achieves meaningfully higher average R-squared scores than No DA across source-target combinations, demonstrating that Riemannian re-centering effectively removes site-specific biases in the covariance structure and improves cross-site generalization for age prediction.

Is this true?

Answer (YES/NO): NO